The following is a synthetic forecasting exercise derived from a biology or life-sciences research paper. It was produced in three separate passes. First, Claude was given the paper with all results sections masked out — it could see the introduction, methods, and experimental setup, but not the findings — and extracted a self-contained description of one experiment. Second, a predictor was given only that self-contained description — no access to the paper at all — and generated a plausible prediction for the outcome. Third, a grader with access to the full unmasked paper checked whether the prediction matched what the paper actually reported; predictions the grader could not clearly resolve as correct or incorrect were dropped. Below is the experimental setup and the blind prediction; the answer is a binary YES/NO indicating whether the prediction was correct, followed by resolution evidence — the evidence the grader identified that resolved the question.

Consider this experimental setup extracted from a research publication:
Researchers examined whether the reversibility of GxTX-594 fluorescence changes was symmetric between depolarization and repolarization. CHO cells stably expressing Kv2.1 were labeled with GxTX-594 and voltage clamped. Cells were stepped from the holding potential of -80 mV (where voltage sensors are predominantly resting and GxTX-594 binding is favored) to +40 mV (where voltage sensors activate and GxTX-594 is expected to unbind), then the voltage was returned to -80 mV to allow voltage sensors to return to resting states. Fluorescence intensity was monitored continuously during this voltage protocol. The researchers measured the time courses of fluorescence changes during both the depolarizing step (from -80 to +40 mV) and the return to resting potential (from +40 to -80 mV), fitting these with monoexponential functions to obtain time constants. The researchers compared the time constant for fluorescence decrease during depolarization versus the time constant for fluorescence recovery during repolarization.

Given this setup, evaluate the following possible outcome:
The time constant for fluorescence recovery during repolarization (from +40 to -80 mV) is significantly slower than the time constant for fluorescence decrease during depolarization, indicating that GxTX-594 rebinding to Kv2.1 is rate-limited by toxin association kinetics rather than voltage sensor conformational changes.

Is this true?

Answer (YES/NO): YES